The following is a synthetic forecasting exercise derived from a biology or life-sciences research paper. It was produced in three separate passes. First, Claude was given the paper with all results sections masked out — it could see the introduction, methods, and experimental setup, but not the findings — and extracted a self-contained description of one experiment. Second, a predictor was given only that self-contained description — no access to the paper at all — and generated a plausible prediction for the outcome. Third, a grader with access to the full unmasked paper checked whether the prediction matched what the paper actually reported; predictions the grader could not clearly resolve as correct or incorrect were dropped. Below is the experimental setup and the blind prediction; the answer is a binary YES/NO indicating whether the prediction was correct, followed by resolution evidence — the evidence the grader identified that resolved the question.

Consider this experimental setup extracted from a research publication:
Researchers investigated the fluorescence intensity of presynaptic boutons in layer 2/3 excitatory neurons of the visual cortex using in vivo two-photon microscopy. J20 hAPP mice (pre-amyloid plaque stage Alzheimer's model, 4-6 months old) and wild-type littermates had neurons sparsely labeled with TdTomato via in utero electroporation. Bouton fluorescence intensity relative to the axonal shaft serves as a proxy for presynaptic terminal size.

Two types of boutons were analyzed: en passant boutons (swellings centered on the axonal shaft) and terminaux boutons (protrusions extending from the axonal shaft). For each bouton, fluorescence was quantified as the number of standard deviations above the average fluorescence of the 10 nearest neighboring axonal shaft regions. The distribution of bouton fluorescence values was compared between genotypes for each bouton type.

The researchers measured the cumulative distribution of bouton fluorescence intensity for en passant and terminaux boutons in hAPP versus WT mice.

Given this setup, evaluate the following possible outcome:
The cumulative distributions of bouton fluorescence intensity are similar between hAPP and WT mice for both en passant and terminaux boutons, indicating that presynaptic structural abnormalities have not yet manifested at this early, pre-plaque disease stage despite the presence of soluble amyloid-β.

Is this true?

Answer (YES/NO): NO